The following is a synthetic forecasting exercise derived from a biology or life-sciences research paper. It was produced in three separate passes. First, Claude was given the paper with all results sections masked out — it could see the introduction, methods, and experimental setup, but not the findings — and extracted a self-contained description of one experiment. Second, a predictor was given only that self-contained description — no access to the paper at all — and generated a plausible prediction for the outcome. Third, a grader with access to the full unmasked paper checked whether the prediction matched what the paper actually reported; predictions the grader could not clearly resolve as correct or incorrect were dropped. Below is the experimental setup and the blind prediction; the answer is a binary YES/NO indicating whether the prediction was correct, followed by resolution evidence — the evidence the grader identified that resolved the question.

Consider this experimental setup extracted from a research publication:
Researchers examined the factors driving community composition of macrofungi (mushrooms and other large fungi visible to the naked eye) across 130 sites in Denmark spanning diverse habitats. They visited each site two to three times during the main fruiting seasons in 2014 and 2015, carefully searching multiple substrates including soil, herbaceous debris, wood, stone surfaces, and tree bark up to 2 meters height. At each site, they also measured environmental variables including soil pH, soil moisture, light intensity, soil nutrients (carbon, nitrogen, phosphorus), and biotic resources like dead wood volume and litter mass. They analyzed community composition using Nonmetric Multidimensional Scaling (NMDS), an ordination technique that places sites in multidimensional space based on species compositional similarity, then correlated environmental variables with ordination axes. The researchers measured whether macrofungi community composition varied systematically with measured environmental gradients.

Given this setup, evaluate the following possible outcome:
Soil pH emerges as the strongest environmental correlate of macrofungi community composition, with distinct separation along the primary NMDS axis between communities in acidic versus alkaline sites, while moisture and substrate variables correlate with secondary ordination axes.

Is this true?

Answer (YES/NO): NO